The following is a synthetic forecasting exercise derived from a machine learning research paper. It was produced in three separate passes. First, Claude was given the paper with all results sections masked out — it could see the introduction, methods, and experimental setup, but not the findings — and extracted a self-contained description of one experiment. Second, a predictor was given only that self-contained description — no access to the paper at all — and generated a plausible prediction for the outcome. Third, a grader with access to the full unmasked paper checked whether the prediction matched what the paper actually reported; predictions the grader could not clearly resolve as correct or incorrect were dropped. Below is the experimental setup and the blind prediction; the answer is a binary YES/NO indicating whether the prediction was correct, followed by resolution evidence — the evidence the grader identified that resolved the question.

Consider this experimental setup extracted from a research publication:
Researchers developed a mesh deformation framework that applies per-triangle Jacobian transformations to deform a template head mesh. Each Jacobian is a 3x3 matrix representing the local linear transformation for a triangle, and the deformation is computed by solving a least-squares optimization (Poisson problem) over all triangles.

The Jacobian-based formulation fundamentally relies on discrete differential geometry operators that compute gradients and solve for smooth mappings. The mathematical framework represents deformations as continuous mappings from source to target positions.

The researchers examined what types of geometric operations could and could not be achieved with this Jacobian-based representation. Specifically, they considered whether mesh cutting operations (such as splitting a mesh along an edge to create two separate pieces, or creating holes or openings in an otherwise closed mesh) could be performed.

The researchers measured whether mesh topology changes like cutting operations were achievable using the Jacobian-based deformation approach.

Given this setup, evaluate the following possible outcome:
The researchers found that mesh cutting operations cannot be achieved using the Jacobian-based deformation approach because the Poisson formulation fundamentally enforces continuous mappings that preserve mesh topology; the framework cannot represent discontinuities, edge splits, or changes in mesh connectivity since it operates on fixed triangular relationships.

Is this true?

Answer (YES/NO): YES